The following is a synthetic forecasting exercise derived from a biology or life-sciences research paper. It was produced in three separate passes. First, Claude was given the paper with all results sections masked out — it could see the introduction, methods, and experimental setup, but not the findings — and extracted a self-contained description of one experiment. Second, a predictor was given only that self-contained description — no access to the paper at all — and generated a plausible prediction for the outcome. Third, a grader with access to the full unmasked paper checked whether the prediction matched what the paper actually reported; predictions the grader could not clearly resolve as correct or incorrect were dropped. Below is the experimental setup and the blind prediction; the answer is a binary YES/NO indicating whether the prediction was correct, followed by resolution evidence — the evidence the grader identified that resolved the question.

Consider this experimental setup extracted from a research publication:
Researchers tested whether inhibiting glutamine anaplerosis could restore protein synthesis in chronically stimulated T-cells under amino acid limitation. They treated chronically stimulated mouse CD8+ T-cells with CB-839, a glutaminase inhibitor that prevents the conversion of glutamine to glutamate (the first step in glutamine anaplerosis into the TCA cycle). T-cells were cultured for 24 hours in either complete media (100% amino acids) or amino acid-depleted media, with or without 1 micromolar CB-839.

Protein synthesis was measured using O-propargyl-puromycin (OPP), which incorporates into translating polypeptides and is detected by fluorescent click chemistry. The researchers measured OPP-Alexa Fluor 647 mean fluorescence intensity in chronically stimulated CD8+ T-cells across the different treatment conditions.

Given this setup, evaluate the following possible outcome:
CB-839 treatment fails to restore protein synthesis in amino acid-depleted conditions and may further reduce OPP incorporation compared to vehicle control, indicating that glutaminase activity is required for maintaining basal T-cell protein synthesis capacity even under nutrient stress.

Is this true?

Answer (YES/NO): NO